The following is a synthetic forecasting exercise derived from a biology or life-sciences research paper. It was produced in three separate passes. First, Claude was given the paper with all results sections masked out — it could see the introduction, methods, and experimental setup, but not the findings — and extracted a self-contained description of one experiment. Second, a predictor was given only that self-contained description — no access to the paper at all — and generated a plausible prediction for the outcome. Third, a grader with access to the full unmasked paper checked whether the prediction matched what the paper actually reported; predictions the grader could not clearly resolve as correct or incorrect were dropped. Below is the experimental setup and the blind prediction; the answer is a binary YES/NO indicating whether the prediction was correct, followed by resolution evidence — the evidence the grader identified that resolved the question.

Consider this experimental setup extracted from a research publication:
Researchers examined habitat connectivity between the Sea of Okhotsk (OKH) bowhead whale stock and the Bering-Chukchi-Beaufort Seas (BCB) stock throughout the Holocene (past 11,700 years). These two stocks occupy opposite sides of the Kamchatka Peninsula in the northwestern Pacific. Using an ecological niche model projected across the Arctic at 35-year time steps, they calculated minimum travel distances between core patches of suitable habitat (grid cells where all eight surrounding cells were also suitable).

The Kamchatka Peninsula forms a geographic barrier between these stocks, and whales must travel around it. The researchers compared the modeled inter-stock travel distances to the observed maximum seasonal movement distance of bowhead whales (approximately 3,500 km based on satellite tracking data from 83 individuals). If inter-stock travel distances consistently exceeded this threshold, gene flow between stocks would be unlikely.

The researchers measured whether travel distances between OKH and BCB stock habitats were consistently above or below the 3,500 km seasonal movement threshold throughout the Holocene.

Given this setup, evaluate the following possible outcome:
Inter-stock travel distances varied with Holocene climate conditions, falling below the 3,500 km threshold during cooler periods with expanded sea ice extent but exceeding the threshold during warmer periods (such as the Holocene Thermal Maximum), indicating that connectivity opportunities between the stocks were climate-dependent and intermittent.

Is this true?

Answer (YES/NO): NO